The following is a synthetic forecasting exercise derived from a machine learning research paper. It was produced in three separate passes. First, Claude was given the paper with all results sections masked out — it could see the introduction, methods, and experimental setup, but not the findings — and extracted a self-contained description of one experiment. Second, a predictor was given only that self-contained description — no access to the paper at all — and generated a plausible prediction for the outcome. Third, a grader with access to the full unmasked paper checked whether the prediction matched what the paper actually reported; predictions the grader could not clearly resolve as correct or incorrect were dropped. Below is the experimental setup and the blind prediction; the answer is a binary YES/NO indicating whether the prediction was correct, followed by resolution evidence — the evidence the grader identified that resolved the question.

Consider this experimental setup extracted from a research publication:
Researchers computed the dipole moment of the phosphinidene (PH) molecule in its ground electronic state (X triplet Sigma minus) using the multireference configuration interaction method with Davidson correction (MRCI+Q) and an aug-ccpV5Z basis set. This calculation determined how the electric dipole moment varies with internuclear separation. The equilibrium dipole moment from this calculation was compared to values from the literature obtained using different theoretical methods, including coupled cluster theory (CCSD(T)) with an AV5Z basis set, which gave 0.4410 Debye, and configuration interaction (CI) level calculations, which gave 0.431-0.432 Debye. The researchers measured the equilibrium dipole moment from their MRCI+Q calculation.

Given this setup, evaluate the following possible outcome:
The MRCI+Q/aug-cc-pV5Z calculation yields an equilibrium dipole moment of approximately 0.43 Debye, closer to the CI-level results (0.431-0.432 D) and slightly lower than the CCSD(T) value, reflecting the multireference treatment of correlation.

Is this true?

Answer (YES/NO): NO